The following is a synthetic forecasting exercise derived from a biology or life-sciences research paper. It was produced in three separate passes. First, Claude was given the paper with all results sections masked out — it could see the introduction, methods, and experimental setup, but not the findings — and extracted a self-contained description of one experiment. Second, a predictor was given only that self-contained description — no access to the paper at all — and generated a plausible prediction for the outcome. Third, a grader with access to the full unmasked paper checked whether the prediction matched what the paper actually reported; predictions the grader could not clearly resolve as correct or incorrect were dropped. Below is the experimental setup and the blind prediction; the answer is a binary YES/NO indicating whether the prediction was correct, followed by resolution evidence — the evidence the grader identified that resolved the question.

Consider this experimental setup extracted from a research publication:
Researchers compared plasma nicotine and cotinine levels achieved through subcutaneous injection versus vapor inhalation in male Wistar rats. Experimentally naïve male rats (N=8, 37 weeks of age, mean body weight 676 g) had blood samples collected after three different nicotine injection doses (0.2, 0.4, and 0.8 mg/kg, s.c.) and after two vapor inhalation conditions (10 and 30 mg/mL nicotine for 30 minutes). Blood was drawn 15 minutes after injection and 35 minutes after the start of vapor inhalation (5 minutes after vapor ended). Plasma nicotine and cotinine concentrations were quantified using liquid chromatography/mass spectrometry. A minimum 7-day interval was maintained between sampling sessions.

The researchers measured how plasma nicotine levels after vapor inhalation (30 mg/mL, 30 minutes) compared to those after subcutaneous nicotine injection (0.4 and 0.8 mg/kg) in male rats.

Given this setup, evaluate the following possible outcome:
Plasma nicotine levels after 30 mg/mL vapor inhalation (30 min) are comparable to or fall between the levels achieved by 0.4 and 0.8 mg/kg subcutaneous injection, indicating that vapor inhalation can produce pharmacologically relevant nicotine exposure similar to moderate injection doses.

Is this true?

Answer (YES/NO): YES